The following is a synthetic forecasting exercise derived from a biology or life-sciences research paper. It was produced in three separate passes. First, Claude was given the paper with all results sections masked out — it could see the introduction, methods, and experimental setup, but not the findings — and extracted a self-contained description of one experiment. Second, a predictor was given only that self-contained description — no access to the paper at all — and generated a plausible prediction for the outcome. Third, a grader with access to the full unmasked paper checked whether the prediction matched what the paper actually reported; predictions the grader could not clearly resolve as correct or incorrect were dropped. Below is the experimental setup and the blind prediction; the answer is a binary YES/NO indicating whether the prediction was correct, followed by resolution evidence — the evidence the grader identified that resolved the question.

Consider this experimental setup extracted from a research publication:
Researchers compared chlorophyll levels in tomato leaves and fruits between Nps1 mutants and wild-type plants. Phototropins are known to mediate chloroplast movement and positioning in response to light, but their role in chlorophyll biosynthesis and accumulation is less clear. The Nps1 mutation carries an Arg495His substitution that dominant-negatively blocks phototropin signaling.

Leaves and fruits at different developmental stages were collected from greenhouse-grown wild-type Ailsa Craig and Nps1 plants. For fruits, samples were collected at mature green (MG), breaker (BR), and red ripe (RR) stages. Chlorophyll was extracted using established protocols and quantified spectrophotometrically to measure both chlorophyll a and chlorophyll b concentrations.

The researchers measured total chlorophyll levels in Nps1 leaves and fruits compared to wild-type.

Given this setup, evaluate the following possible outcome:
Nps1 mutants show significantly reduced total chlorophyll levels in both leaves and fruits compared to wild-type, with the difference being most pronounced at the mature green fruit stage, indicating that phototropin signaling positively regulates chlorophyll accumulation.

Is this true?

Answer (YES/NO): NO